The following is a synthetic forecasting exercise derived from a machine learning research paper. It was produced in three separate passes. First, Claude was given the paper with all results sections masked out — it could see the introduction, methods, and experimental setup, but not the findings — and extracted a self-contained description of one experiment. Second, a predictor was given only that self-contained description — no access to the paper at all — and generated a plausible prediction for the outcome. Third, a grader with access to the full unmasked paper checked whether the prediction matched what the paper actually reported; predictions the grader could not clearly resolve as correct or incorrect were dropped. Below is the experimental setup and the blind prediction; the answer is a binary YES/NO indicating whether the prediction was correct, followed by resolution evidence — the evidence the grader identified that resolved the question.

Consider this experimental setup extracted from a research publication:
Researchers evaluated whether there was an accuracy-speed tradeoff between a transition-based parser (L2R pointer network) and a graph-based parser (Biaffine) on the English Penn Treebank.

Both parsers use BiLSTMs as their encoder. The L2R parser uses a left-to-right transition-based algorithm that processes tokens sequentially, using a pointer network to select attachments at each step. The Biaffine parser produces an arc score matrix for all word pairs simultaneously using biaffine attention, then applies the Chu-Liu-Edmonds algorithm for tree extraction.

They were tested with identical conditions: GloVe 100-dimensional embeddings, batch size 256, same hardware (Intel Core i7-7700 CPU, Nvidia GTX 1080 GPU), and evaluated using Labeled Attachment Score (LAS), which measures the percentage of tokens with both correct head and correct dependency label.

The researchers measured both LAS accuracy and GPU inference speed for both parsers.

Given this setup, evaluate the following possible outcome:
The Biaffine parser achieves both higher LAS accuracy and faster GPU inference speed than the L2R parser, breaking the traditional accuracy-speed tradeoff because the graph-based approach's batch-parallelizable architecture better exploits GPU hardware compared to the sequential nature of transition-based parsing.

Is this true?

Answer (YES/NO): NO